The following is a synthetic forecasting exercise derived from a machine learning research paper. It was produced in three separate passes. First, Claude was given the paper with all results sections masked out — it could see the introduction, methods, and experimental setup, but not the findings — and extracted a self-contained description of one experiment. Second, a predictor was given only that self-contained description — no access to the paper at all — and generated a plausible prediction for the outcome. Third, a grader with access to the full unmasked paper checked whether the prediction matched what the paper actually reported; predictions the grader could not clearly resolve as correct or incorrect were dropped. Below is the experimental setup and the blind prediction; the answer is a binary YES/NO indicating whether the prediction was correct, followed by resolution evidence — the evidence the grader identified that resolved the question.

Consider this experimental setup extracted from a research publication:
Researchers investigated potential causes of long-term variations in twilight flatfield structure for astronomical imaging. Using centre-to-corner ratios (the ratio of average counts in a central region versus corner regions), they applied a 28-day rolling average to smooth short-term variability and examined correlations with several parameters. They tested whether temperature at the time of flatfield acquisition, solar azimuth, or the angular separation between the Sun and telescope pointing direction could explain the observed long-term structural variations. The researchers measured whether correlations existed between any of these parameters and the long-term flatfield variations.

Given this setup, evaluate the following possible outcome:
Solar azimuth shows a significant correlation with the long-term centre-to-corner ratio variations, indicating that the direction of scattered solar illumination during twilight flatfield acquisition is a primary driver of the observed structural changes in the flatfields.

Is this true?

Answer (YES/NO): NO